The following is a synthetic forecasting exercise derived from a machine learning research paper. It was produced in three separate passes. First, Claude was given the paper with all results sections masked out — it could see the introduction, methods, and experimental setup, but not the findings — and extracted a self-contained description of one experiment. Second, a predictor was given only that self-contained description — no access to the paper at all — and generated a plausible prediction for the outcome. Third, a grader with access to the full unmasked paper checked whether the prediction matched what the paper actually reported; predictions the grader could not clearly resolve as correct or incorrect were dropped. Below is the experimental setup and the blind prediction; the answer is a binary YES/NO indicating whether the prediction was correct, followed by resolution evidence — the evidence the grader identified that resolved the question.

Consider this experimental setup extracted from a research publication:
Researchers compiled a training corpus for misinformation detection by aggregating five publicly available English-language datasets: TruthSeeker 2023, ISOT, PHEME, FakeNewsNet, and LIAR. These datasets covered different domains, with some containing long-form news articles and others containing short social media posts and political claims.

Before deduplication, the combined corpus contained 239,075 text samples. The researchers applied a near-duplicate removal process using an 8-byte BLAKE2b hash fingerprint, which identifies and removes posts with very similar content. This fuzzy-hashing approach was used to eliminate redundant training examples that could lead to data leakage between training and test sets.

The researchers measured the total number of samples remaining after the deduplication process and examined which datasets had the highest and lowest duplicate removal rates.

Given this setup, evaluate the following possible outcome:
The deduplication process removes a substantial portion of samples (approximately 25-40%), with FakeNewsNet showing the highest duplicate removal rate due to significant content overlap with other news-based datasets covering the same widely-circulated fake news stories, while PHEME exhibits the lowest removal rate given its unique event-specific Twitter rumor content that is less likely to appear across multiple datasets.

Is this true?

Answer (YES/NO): NO